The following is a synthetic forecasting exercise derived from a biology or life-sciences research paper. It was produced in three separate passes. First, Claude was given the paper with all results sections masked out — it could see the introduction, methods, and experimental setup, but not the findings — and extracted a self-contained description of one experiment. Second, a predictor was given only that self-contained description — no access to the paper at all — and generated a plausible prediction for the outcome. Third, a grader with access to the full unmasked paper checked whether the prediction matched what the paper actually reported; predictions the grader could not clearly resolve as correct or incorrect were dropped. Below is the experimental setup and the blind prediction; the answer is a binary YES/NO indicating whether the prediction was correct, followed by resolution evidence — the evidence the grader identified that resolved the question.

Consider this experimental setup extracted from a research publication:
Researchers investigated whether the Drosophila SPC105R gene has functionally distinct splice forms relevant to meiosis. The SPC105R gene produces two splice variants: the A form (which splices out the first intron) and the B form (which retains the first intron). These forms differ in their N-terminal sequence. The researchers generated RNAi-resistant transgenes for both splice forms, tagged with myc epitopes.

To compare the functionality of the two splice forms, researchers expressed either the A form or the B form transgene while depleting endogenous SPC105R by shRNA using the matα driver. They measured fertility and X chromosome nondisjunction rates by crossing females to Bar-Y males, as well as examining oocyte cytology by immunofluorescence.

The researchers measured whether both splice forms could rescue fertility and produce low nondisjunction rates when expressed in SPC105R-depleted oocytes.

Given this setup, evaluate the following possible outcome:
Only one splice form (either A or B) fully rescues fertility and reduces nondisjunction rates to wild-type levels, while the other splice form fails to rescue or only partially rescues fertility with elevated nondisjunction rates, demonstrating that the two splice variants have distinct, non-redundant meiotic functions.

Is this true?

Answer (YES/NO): YES